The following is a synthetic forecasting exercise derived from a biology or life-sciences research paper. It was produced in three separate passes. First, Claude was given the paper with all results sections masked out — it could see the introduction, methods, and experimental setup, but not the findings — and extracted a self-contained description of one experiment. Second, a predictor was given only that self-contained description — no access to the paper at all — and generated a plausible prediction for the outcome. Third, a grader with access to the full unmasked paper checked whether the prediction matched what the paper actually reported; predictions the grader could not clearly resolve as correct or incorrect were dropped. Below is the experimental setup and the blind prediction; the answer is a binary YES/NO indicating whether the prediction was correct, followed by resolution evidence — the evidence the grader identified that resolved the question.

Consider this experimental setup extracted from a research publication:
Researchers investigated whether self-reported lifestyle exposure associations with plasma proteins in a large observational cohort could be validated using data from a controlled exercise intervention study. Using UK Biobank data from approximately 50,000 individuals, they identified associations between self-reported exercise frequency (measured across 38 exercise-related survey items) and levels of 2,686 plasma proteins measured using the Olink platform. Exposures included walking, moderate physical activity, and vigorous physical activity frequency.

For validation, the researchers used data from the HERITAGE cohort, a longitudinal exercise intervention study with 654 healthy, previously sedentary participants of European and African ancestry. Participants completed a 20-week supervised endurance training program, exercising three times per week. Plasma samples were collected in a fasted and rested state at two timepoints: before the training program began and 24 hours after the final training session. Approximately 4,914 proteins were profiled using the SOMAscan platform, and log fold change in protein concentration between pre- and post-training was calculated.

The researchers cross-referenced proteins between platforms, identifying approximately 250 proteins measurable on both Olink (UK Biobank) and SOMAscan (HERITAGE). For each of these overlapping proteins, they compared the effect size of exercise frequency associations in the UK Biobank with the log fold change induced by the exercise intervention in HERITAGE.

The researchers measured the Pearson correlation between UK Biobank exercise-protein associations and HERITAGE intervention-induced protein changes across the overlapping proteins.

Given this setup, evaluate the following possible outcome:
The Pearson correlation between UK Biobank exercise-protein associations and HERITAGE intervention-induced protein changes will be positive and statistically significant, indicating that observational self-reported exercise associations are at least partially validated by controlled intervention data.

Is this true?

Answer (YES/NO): YES